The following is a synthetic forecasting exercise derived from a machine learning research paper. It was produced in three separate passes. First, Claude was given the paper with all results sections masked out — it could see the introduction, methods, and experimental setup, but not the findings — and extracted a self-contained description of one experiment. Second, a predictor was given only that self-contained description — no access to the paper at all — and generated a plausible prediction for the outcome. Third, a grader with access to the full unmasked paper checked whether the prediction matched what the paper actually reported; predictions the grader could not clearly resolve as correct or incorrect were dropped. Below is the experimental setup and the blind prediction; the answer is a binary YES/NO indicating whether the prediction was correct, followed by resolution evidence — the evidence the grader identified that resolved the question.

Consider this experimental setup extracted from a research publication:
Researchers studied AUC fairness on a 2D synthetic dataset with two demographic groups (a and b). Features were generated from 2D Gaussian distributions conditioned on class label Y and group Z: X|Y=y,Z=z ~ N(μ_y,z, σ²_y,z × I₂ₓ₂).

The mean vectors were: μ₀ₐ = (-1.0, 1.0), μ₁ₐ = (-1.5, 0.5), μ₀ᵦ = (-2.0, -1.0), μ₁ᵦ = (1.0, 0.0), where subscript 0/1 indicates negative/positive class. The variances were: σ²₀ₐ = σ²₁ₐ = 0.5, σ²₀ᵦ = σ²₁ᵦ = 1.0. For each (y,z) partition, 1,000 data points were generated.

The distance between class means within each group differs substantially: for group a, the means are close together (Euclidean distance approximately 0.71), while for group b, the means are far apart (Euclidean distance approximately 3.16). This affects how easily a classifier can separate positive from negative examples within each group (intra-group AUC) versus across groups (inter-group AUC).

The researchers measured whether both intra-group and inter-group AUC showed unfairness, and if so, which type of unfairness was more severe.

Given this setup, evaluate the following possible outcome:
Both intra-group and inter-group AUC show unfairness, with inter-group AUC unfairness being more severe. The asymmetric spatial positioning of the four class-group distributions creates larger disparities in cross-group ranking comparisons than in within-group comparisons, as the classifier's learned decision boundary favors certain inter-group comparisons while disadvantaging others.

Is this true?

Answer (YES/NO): NO